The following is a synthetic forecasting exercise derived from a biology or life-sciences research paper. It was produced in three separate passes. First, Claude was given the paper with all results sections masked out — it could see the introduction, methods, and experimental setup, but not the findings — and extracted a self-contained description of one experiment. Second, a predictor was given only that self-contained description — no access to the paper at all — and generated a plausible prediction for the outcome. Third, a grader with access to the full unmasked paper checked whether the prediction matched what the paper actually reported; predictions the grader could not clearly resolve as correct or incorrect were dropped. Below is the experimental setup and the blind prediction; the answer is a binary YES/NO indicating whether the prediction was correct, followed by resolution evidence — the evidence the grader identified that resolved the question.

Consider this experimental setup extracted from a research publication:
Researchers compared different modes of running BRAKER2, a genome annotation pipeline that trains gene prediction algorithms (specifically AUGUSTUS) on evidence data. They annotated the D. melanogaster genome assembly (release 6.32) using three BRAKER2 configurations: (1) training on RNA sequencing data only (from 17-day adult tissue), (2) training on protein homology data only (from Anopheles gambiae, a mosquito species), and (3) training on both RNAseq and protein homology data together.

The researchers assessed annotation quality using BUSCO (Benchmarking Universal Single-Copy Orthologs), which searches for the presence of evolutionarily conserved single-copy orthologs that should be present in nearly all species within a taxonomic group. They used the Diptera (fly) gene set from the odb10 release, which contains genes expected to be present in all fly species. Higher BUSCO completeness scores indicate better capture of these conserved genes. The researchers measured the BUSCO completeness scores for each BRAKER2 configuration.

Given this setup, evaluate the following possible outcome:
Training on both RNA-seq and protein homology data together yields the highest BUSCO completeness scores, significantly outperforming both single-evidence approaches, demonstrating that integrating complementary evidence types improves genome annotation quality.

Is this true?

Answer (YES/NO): NO